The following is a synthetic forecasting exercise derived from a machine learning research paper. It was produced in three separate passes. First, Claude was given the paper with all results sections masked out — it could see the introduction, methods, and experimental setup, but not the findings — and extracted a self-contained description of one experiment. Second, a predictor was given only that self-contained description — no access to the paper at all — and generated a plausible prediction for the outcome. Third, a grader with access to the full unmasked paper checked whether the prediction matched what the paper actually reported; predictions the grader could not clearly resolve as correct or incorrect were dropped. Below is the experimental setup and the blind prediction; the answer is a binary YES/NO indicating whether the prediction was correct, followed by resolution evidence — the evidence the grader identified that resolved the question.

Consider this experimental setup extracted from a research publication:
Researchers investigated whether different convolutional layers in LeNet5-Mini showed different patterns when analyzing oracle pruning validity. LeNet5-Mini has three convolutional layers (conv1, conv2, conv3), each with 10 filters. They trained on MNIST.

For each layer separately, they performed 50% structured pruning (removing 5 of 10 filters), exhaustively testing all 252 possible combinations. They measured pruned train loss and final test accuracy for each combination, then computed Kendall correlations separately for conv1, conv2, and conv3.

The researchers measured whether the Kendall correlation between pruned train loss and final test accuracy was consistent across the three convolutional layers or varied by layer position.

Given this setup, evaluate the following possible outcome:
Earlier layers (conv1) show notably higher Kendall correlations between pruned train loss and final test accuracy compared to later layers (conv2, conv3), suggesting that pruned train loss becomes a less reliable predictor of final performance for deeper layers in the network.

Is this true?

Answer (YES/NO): NO